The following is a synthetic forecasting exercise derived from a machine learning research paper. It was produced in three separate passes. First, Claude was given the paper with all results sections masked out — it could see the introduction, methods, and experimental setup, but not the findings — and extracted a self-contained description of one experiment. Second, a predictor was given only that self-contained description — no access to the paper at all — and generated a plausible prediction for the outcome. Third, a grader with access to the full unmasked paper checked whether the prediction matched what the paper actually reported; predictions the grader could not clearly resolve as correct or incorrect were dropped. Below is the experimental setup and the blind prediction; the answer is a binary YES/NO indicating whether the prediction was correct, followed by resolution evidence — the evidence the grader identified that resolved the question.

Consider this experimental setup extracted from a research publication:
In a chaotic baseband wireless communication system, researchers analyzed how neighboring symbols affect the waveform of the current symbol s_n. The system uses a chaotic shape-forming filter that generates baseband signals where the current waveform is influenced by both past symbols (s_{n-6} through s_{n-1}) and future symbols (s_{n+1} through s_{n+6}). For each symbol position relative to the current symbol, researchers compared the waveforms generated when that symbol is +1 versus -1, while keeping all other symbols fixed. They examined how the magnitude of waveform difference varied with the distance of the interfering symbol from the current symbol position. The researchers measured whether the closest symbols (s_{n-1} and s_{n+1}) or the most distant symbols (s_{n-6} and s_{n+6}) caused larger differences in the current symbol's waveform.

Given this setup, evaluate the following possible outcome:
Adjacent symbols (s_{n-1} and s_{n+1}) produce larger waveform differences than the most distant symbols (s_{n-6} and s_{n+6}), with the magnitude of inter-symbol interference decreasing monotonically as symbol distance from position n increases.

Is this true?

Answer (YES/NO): YES